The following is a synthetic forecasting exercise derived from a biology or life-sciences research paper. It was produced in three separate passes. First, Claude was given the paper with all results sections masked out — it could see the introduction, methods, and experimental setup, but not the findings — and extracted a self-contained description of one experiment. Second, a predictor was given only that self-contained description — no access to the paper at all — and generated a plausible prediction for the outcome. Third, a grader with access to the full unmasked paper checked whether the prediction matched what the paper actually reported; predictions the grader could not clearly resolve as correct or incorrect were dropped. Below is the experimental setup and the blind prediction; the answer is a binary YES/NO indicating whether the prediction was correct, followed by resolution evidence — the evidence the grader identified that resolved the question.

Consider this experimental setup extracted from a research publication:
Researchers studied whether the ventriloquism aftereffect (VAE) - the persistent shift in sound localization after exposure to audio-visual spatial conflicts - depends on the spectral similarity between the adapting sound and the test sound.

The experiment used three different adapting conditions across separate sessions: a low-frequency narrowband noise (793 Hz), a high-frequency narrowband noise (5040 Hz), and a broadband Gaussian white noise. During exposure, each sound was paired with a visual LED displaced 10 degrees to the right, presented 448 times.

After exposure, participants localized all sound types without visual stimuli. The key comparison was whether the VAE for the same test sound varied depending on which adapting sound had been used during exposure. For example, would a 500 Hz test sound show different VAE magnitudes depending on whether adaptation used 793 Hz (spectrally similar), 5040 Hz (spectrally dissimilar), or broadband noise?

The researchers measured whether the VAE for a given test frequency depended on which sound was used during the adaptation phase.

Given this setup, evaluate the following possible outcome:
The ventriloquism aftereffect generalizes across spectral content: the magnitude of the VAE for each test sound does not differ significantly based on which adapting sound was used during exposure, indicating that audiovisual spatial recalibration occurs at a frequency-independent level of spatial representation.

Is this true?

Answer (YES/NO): YES